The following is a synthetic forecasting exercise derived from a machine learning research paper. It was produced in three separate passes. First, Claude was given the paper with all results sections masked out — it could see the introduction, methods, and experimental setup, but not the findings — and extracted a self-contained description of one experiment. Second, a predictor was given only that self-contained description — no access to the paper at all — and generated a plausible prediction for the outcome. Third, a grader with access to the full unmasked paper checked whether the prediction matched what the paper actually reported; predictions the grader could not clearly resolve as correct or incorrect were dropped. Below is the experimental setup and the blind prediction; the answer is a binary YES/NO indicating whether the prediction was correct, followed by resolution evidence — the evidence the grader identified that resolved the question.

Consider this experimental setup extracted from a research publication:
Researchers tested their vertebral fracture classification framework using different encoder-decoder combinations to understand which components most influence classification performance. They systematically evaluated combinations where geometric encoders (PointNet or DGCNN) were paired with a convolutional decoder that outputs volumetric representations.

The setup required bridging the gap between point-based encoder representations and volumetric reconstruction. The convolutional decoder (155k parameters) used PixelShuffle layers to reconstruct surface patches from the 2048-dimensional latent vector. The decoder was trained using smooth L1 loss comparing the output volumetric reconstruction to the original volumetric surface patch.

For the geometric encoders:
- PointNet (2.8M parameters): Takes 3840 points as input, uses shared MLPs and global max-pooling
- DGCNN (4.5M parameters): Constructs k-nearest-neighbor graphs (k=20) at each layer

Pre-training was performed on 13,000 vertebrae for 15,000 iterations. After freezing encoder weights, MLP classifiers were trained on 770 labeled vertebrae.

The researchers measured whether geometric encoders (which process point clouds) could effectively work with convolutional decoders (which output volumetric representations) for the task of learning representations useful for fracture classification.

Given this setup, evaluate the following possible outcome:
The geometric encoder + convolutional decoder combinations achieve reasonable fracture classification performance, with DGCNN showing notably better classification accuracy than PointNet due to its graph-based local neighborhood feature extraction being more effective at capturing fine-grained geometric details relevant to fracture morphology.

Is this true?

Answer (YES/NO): NO